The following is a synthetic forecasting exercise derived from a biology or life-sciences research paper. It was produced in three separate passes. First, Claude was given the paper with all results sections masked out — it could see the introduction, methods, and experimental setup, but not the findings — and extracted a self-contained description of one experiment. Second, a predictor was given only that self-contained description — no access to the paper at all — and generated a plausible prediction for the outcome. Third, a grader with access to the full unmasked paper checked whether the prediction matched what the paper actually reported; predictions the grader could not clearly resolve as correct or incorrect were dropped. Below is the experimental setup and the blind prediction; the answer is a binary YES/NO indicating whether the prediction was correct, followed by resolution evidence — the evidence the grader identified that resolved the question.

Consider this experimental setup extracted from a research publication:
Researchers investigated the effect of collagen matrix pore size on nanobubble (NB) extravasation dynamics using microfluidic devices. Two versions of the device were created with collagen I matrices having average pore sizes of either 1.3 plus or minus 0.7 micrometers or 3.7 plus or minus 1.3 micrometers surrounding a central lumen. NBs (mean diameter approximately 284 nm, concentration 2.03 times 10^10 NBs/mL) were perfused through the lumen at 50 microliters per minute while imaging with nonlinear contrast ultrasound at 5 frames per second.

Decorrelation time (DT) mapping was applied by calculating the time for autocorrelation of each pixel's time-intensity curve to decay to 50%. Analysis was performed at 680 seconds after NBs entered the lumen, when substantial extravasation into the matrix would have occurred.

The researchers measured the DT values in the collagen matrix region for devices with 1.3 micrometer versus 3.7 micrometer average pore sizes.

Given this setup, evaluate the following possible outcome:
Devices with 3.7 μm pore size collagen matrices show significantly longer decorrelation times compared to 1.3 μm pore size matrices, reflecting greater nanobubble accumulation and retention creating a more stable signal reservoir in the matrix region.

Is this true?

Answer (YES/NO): YES